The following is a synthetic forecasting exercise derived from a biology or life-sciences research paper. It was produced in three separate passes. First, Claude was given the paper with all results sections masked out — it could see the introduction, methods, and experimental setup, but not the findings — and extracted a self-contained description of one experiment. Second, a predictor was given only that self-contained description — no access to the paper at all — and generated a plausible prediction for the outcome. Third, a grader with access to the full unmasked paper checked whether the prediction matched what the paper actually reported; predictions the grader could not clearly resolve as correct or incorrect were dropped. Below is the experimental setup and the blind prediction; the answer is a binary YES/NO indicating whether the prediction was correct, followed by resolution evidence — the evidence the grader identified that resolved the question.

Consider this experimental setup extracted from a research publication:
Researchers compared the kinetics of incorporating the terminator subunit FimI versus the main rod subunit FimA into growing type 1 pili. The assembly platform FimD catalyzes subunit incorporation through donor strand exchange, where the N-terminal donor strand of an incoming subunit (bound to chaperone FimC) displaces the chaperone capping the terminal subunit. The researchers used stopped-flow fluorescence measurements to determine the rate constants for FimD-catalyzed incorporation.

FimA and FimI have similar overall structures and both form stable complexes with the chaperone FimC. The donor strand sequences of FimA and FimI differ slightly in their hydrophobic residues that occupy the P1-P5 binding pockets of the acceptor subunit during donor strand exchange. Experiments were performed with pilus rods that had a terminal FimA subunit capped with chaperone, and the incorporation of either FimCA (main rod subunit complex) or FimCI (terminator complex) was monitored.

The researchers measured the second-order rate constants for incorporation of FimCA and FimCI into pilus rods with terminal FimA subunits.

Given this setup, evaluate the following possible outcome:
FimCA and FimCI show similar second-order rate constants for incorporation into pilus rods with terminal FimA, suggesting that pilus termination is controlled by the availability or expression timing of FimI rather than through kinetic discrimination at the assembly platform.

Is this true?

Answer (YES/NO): NO